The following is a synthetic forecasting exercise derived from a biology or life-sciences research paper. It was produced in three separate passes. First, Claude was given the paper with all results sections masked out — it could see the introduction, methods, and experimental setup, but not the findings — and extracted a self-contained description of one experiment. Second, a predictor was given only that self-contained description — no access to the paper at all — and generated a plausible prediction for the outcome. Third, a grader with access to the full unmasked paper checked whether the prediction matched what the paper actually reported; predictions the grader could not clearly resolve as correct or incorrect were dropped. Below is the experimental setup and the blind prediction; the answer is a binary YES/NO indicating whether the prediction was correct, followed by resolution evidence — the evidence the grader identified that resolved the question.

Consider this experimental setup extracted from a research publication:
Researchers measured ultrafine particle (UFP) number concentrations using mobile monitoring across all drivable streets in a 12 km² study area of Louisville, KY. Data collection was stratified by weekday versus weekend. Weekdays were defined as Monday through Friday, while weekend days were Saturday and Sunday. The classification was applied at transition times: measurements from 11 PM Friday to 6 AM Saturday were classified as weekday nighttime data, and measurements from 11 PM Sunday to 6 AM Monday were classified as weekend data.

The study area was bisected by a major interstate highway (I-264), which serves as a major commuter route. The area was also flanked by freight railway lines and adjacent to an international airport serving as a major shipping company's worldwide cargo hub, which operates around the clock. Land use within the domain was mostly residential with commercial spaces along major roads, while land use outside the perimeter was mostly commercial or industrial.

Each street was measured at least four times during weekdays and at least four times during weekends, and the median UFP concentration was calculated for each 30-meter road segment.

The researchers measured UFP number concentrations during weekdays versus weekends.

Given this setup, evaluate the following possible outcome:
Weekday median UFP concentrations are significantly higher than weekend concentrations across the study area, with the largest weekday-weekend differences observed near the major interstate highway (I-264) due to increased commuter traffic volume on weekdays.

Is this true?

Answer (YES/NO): NO